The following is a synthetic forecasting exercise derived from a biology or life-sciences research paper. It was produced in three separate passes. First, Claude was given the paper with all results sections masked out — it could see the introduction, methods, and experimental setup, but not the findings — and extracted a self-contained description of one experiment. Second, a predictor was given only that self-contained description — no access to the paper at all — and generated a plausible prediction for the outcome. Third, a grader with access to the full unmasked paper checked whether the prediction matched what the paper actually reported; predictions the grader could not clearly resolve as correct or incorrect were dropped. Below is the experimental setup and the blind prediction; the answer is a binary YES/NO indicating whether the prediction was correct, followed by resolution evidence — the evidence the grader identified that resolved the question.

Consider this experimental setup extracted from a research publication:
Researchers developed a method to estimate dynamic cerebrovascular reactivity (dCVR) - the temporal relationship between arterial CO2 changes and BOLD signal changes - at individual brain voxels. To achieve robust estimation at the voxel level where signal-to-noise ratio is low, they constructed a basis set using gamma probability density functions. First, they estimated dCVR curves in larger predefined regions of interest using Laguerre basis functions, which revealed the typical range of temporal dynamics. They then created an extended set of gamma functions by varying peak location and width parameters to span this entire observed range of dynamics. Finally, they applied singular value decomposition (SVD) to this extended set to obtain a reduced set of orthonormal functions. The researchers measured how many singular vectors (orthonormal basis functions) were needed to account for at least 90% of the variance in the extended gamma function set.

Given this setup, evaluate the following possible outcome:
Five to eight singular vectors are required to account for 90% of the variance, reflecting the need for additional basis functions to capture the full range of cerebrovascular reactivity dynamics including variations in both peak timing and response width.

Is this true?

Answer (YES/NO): NO